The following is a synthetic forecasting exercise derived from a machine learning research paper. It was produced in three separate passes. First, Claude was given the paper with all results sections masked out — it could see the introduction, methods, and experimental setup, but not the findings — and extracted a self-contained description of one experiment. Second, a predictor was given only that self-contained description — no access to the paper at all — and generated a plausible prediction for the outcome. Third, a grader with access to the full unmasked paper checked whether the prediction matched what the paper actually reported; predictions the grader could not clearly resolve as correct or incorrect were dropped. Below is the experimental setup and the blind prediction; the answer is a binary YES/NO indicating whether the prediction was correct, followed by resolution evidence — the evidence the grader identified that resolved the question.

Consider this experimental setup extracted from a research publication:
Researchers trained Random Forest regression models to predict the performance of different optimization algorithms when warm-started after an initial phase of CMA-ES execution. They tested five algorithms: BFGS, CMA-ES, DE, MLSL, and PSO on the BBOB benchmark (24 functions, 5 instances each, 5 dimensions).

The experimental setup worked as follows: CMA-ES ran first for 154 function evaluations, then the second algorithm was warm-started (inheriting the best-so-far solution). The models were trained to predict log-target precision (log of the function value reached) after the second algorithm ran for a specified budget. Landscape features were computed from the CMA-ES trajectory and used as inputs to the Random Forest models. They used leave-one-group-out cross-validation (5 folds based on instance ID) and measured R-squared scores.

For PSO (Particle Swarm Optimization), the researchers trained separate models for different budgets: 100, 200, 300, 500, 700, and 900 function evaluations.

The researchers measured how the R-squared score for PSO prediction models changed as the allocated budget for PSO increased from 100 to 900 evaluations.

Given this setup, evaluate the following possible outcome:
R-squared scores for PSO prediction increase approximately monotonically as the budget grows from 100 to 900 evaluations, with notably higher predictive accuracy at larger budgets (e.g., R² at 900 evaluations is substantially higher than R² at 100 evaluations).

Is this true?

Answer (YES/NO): NO